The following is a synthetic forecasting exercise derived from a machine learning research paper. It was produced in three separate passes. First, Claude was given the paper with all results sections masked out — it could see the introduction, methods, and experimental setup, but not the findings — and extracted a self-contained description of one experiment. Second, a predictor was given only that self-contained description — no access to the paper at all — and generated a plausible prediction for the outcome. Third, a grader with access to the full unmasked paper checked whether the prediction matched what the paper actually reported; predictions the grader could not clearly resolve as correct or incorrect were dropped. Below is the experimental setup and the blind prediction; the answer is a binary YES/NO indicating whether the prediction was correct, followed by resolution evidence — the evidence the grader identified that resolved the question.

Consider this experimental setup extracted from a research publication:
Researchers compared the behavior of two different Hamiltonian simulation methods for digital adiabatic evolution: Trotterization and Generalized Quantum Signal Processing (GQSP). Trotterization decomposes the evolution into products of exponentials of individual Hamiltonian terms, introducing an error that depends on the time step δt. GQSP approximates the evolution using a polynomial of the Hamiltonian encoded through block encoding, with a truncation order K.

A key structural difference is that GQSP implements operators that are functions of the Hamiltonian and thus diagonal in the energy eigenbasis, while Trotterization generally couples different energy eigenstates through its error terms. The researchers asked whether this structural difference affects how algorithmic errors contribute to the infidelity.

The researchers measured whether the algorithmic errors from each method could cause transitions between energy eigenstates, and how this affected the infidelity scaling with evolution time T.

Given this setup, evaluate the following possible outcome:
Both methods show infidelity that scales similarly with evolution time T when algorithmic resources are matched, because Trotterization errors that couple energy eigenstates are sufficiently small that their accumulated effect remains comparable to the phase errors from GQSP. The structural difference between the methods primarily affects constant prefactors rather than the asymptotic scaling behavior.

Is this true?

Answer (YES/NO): NO